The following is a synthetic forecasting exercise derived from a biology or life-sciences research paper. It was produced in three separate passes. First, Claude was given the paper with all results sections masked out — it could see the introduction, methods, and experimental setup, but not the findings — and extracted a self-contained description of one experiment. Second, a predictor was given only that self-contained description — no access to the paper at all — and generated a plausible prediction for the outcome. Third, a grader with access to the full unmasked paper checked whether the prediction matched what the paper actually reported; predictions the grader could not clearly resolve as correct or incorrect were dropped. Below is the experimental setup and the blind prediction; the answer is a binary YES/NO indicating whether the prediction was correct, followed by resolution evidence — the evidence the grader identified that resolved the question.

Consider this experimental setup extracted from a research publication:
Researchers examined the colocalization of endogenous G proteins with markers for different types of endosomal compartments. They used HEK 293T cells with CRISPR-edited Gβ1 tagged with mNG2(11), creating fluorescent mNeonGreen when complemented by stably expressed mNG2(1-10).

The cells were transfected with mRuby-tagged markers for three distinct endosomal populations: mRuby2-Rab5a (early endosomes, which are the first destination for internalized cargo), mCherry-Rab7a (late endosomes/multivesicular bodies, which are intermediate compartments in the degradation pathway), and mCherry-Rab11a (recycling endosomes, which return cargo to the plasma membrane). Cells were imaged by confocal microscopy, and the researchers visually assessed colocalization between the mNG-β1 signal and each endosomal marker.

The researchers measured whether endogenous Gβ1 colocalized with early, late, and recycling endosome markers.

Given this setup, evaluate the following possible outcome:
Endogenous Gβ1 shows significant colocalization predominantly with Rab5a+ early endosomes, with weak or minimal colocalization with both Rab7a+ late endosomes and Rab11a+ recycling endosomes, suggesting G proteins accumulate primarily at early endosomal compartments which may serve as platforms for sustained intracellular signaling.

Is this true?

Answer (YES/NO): NO